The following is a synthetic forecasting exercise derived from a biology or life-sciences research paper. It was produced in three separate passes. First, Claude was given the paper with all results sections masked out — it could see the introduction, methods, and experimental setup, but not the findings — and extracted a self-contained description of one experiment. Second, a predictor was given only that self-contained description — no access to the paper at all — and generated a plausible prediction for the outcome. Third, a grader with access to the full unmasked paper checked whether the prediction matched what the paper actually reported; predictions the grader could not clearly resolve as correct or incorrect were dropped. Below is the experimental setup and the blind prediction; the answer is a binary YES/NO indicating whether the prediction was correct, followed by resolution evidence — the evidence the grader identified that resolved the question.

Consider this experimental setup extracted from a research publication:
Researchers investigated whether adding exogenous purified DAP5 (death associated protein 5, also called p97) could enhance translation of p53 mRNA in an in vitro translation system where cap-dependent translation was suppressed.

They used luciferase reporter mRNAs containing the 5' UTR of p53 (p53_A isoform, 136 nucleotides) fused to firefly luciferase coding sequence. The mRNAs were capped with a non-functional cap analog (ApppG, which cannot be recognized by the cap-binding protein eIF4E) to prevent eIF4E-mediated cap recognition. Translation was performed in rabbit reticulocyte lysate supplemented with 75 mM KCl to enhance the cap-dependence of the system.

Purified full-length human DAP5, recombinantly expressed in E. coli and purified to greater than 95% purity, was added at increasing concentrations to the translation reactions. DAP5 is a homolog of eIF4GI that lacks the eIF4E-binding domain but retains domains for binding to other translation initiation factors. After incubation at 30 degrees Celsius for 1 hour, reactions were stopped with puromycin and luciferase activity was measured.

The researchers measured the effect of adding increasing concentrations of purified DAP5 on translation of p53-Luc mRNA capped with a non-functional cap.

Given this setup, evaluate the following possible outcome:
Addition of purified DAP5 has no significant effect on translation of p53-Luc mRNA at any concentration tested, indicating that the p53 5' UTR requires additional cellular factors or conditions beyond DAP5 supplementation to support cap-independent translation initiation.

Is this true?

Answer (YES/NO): NO